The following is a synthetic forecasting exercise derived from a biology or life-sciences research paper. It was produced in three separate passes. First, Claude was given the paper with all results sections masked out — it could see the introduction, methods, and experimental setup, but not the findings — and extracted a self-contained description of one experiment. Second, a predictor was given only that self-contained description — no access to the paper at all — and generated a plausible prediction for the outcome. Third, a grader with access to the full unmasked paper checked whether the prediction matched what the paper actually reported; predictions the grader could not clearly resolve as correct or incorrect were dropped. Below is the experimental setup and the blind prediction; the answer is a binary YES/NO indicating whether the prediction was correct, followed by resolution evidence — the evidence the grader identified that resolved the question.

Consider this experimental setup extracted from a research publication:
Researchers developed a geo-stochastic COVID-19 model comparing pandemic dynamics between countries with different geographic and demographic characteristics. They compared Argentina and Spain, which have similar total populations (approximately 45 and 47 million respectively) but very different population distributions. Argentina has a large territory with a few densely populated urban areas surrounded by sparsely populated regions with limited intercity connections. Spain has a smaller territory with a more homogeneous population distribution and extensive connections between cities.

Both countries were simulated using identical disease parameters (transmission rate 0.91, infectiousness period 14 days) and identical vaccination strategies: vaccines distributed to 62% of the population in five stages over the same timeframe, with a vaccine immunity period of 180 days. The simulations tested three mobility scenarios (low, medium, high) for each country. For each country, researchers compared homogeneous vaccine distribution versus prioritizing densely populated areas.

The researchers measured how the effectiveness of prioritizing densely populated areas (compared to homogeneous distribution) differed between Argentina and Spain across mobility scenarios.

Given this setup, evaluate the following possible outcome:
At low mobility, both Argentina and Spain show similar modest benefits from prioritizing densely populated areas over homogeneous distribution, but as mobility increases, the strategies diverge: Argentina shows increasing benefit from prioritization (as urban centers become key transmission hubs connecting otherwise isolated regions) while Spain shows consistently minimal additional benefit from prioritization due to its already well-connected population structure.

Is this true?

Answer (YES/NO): NO